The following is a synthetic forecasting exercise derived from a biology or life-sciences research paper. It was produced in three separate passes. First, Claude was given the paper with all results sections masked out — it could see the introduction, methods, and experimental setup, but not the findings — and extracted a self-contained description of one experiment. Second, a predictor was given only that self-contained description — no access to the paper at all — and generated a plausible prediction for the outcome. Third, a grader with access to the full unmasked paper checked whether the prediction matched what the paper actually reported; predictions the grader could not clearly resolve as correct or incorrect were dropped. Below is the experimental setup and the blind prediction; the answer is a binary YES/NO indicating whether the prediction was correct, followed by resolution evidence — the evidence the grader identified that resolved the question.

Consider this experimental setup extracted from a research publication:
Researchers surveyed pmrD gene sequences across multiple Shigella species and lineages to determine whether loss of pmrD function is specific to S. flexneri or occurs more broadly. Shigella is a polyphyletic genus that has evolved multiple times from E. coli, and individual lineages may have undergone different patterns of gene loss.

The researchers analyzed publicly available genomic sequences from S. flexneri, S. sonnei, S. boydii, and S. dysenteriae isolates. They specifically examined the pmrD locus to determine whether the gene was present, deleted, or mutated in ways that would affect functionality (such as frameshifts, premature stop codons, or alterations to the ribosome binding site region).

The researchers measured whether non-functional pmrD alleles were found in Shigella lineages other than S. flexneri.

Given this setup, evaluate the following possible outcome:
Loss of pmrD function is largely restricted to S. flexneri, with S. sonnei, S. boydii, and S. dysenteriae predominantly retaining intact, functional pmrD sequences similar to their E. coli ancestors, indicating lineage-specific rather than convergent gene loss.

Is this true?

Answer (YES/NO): NO